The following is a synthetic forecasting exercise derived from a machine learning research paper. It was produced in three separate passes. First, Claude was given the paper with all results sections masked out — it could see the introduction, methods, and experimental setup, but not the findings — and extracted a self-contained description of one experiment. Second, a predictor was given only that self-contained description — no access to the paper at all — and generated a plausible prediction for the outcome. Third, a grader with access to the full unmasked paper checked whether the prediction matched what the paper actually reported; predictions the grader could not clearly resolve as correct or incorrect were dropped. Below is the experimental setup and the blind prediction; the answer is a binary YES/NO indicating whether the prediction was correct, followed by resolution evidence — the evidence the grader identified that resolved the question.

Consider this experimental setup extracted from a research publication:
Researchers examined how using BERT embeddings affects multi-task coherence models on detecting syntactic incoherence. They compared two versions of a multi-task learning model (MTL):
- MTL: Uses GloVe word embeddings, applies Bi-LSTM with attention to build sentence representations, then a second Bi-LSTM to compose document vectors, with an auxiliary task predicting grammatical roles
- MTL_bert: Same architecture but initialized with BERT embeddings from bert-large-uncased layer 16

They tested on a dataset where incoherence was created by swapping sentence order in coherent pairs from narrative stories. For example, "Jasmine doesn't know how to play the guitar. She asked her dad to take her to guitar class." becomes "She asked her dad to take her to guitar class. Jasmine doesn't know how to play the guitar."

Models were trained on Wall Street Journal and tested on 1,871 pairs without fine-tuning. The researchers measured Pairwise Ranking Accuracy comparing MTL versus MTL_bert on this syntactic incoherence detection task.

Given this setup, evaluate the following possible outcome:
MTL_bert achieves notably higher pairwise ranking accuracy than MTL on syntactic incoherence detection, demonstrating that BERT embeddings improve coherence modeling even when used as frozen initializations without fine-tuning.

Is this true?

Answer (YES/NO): YES